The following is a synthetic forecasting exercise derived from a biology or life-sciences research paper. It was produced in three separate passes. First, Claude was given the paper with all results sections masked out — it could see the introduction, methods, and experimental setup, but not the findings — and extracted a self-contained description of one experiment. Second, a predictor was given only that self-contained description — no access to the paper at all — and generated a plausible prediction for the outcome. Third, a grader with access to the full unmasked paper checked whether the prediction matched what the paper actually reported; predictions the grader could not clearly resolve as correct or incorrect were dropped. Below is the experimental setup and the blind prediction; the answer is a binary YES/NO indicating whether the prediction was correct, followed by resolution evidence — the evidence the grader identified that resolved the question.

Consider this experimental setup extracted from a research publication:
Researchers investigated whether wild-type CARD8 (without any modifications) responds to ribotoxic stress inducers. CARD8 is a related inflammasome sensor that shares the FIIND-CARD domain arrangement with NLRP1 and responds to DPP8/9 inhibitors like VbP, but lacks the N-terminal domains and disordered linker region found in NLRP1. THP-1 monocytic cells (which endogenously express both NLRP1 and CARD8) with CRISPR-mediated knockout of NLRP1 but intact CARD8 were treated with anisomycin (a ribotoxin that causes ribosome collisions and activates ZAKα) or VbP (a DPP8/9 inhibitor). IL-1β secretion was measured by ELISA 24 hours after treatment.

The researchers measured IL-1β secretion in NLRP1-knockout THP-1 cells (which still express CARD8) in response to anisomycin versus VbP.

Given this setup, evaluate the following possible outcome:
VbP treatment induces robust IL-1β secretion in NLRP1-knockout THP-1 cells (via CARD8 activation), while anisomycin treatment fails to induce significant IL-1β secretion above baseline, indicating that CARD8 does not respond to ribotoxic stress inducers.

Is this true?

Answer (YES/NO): YES